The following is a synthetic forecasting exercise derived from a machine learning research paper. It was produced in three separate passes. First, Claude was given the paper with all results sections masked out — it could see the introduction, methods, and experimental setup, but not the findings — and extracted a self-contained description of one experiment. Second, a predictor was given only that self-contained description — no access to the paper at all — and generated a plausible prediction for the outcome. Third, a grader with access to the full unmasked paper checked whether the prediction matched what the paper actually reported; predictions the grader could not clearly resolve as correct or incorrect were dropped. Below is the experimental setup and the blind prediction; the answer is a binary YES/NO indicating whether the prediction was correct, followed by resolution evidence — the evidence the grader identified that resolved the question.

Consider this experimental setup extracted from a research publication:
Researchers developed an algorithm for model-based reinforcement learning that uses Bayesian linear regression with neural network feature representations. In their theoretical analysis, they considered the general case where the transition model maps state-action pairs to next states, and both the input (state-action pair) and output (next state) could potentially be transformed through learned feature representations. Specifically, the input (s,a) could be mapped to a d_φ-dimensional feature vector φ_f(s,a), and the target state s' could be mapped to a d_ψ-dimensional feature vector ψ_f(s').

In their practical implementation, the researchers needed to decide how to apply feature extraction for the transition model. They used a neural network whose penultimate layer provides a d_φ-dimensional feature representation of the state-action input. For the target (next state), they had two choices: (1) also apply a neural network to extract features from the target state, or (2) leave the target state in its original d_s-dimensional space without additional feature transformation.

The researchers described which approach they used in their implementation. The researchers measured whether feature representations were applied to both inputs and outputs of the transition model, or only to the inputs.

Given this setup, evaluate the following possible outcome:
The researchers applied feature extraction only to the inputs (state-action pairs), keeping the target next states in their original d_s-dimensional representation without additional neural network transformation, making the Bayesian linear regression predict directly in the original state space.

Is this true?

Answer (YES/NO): YES